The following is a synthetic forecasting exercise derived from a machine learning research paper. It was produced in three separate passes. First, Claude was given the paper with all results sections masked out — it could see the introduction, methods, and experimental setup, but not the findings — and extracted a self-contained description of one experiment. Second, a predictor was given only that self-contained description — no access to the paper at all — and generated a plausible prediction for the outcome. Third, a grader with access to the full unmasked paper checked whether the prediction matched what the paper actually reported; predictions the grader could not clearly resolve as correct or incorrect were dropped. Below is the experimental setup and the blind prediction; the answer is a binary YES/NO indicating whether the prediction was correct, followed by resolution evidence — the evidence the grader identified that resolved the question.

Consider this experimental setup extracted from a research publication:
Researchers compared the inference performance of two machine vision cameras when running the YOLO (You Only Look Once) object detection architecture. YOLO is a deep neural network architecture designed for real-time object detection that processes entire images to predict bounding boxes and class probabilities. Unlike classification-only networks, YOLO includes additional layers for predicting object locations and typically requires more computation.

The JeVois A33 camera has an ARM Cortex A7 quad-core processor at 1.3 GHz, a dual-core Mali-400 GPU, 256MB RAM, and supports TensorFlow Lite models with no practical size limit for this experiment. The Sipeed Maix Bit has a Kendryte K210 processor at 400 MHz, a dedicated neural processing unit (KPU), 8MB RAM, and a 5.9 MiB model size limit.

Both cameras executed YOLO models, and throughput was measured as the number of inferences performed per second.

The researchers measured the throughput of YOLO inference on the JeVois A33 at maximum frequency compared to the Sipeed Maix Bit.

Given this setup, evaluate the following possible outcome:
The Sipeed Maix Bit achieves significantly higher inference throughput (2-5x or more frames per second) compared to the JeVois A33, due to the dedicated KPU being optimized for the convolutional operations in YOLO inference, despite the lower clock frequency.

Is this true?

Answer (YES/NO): NO